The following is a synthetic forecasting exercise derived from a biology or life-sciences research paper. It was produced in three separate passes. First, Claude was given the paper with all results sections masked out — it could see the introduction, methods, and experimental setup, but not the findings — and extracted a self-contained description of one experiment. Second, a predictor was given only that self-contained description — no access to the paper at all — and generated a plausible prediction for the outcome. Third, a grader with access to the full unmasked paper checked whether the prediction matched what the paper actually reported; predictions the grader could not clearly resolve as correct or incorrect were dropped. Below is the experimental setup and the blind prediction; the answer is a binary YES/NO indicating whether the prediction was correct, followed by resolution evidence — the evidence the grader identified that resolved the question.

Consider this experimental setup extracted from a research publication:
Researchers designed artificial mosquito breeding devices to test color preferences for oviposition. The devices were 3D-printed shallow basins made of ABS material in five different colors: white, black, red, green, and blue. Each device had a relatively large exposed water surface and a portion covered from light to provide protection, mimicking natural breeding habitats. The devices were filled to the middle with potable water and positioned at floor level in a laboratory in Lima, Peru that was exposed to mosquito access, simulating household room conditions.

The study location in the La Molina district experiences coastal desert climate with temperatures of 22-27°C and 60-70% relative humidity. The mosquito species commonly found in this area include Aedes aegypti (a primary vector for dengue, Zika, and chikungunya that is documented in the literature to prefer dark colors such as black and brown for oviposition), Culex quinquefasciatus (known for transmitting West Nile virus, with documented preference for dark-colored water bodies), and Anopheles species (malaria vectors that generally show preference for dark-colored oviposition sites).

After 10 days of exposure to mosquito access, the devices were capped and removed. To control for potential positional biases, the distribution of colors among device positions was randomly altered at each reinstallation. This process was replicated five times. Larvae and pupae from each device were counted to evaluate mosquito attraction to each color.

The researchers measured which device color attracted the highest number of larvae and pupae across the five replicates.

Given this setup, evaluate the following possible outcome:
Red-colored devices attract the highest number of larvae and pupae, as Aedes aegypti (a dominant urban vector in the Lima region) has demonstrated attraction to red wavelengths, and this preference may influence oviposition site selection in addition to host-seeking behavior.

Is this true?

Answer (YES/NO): NO